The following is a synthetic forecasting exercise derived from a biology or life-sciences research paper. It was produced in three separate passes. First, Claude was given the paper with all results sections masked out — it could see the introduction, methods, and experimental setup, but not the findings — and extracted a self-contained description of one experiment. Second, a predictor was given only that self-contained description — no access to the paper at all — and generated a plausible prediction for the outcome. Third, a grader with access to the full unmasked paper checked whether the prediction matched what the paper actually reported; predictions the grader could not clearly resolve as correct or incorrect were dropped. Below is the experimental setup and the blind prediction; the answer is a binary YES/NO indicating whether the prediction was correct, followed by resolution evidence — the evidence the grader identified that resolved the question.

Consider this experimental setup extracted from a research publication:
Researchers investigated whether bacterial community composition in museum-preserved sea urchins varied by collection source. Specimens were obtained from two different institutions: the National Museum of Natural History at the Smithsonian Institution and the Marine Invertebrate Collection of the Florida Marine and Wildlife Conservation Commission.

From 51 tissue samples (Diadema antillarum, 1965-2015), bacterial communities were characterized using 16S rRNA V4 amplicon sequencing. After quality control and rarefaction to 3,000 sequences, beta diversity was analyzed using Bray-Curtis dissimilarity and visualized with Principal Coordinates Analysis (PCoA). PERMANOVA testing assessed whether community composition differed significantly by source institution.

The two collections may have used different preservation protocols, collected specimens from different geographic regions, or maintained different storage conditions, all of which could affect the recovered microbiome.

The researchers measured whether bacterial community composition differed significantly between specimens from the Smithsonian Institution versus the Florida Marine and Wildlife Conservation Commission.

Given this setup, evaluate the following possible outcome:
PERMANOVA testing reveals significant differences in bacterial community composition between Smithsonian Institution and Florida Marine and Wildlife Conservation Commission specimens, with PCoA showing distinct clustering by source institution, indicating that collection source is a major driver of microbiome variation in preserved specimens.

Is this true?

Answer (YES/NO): YES